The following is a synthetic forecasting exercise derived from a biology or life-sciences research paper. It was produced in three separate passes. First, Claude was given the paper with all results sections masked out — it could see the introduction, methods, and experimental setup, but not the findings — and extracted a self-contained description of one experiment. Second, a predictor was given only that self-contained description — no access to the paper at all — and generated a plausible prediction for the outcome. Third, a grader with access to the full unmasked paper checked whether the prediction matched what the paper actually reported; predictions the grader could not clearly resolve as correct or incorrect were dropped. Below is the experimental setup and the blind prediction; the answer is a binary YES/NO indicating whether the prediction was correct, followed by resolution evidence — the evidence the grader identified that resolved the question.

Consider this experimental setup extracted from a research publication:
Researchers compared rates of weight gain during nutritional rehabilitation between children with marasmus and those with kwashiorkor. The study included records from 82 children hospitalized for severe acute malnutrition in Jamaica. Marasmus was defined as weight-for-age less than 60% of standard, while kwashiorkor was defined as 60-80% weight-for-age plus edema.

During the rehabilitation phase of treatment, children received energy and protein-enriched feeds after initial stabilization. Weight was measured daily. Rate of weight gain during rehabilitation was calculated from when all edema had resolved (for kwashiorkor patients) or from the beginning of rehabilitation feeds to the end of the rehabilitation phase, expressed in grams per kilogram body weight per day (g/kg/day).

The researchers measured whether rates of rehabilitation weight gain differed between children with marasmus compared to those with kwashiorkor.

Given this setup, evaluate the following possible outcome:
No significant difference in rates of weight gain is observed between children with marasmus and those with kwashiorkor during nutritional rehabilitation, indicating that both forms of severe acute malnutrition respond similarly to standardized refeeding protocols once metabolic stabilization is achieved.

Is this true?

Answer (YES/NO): YES